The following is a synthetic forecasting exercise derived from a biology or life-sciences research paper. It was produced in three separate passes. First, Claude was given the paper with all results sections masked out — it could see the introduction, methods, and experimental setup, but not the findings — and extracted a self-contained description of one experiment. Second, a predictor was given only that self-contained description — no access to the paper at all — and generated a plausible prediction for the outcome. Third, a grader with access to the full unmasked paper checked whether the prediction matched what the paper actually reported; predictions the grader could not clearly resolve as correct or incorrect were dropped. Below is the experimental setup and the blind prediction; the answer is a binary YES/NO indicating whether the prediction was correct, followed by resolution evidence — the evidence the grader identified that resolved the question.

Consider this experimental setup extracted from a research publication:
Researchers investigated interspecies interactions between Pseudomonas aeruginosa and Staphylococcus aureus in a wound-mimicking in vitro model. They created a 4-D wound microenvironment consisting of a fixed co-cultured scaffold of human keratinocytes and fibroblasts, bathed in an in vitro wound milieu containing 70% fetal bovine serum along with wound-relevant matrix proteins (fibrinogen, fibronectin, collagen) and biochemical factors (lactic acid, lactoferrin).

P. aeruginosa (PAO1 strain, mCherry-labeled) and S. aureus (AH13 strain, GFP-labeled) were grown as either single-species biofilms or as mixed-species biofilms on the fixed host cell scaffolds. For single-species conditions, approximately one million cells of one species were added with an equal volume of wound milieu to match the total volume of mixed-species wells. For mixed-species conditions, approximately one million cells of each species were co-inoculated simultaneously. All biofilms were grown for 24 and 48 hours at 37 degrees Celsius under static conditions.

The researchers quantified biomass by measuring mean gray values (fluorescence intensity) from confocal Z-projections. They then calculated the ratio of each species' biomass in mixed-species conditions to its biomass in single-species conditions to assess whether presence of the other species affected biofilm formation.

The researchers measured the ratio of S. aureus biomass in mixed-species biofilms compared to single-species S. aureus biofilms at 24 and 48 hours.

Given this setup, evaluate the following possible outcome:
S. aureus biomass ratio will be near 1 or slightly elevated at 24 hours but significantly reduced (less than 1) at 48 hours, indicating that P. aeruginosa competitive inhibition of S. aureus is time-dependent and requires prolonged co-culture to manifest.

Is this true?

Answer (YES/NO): NO